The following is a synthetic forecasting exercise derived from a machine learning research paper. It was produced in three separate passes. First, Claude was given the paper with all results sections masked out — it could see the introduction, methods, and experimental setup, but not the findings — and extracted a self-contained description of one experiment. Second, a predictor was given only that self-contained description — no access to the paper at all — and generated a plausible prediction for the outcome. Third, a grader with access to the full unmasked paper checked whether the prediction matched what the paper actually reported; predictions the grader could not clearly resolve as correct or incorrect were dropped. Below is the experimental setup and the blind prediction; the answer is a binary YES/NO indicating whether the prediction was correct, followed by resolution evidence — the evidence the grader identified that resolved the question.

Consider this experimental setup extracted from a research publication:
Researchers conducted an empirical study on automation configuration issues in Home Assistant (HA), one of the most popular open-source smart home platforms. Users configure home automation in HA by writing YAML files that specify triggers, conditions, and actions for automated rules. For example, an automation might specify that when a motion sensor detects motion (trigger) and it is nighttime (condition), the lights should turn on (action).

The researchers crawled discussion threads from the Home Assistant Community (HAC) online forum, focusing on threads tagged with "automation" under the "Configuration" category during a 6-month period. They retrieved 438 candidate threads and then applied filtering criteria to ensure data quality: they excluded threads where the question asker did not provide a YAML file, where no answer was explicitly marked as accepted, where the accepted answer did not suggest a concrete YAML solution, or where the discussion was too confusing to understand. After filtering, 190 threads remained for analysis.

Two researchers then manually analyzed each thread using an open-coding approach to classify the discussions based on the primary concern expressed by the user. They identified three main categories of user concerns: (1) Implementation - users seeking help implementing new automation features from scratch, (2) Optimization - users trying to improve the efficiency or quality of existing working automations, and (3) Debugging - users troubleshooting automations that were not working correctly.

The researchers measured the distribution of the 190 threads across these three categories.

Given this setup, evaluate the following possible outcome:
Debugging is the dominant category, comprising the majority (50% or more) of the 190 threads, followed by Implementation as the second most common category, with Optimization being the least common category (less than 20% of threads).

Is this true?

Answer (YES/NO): YES